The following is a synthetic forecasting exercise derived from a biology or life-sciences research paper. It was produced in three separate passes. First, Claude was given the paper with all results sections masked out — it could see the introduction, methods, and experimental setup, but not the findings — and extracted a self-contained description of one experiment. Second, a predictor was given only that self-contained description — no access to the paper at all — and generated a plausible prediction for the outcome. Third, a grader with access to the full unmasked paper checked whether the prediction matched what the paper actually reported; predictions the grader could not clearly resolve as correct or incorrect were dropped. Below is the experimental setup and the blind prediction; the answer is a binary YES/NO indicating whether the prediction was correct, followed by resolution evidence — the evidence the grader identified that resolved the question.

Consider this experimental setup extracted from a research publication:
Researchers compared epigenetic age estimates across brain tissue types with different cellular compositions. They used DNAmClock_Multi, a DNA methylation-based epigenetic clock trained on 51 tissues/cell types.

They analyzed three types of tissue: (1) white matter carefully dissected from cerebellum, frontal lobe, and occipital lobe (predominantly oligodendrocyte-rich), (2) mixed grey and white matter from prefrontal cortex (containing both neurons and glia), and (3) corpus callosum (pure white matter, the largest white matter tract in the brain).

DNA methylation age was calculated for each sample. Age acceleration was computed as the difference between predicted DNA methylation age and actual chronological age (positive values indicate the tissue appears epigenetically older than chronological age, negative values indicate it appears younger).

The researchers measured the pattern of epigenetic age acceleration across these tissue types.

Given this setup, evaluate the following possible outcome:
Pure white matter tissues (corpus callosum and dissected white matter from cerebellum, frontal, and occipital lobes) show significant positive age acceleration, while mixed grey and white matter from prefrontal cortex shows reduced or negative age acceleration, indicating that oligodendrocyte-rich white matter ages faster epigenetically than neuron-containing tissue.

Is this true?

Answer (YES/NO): NO